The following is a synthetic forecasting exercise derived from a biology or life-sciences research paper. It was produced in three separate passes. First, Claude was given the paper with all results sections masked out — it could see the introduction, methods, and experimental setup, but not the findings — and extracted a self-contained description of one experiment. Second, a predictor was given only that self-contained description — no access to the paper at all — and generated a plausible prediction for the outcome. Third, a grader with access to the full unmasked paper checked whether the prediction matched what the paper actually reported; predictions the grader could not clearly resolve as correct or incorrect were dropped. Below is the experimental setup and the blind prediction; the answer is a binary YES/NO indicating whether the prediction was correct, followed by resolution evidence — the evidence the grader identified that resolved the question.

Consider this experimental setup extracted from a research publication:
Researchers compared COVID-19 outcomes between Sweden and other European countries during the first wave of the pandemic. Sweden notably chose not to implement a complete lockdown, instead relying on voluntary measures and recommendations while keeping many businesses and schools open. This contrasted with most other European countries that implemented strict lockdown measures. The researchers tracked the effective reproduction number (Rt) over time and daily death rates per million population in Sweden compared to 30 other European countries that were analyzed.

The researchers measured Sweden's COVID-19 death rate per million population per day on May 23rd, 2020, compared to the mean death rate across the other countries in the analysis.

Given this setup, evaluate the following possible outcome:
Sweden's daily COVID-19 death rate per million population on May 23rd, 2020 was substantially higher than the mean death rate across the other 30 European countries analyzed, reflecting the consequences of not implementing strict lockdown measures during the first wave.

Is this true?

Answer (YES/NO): YES